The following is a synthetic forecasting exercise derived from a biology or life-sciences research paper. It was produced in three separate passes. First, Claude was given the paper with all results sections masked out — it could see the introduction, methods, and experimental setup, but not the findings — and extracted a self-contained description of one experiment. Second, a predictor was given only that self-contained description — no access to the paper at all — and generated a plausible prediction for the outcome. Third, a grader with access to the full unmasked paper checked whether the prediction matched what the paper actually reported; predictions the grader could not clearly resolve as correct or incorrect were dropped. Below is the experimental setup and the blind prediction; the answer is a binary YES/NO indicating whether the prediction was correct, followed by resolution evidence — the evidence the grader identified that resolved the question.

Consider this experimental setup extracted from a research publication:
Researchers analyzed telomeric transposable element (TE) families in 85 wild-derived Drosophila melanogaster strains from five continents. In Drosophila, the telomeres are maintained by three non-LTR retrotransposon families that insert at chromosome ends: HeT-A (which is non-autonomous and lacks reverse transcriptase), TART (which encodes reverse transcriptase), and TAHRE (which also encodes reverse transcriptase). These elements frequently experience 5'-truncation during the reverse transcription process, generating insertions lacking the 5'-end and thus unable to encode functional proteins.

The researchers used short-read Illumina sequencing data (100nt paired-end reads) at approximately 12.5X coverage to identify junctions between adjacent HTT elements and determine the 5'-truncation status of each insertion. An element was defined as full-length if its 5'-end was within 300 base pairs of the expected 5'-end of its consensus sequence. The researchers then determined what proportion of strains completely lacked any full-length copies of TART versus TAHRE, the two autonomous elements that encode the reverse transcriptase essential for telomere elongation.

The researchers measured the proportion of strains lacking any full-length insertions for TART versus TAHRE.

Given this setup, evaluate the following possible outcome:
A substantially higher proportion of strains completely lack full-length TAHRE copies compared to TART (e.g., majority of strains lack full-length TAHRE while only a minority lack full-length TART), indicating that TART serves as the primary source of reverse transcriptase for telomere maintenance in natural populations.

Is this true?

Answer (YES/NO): NO